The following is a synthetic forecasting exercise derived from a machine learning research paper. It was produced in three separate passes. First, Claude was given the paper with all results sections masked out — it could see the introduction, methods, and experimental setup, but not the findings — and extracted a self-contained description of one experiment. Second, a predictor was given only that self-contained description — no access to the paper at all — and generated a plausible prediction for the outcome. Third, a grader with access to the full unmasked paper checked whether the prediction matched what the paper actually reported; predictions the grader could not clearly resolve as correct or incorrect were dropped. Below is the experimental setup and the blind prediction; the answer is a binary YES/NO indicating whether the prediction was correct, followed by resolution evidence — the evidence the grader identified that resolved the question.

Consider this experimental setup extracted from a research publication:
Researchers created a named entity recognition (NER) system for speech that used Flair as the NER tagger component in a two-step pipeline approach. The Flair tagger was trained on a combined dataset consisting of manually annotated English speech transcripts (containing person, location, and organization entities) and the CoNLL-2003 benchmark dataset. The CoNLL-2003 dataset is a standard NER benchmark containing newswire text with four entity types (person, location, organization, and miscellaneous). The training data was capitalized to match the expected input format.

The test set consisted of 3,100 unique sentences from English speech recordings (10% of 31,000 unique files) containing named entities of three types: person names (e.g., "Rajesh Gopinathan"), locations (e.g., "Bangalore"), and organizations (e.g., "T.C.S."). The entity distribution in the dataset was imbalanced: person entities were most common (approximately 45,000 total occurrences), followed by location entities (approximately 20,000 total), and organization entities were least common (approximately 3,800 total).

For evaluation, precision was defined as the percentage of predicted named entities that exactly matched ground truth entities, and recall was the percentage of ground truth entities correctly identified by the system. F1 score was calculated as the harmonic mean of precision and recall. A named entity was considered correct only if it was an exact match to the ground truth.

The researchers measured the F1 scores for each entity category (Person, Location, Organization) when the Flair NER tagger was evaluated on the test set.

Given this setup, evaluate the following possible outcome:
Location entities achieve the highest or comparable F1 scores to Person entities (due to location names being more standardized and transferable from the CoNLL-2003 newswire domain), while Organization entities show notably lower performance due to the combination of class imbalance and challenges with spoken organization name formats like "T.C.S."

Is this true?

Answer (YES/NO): YES